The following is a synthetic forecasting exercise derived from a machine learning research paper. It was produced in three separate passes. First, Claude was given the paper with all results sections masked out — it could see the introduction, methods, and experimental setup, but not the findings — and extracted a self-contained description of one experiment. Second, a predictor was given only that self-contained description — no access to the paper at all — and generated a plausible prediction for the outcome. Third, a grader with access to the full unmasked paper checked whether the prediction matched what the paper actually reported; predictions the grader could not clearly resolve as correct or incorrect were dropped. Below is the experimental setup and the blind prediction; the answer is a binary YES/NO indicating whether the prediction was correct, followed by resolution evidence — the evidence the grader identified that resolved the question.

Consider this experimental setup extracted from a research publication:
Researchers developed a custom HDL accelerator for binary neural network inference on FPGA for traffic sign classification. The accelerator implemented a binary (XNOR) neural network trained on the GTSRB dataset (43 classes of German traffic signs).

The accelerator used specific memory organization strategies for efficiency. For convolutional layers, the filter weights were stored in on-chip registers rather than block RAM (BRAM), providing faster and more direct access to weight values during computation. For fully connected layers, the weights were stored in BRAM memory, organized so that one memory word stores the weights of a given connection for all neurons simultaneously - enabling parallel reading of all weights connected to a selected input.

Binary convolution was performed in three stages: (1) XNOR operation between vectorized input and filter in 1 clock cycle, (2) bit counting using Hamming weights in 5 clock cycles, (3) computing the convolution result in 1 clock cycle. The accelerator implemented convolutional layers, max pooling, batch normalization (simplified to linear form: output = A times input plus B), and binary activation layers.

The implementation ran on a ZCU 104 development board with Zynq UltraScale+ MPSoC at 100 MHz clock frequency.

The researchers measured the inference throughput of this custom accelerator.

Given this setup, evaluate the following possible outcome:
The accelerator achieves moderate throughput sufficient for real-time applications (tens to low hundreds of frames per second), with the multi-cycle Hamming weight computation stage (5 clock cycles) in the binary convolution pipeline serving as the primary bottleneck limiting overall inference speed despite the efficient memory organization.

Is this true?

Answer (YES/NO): NO